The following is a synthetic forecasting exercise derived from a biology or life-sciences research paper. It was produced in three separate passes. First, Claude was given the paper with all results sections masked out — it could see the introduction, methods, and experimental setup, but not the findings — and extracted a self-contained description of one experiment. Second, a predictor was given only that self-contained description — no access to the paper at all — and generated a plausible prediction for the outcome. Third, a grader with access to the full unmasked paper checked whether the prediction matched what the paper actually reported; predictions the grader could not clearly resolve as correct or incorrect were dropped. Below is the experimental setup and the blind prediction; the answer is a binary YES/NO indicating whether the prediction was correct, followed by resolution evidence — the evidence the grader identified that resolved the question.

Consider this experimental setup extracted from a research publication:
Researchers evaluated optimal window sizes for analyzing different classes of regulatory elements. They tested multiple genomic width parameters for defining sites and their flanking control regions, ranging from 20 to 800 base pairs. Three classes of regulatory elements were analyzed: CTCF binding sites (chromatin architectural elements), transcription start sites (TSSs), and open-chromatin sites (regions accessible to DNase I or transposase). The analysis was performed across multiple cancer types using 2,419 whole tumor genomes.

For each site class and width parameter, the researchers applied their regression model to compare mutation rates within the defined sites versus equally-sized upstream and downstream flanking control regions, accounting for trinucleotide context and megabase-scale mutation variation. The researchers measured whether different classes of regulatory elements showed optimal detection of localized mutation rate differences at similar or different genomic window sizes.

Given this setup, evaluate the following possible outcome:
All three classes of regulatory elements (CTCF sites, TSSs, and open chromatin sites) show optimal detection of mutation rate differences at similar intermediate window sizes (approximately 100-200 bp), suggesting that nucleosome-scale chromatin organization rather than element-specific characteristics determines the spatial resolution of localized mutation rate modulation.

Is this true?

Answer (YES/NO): NO